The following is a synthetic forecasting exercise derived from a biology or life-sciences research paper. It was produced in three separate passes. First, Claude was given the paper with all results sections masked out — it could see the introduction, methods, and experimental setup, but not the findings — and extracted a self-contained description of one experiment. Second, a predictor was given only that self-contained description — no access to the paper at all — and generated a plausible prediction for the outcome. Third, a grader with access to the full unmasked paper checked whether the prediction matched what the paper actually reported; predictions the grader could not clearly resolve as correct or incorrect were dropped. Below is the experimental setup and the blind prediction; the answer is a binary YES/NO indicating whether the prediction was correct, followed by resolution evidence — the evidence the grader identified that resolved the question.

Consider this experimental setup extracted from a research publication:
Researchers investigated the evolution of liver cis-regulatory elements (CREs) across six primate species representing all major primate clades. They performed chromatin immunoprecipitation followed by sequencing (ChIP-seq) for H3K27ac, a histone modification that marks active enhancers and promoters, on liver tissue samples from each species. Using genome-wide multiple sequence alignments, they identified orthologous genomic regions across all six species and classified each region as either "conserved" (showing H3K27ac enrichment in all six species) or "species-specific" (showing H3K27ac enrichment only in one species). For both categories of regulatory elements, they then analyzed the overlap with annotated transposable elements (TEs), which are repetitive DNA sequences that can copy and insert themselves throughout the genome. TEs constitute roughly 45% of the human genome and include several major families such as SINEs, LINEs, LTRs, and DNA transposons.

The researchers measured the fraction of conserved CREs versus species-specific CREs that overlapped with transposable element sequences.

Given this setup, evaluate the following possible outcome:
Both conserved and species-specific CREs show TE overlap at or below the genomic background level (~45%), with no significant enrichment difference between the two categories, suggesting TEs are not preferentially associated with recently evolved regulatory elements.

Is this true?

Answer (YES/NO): NO